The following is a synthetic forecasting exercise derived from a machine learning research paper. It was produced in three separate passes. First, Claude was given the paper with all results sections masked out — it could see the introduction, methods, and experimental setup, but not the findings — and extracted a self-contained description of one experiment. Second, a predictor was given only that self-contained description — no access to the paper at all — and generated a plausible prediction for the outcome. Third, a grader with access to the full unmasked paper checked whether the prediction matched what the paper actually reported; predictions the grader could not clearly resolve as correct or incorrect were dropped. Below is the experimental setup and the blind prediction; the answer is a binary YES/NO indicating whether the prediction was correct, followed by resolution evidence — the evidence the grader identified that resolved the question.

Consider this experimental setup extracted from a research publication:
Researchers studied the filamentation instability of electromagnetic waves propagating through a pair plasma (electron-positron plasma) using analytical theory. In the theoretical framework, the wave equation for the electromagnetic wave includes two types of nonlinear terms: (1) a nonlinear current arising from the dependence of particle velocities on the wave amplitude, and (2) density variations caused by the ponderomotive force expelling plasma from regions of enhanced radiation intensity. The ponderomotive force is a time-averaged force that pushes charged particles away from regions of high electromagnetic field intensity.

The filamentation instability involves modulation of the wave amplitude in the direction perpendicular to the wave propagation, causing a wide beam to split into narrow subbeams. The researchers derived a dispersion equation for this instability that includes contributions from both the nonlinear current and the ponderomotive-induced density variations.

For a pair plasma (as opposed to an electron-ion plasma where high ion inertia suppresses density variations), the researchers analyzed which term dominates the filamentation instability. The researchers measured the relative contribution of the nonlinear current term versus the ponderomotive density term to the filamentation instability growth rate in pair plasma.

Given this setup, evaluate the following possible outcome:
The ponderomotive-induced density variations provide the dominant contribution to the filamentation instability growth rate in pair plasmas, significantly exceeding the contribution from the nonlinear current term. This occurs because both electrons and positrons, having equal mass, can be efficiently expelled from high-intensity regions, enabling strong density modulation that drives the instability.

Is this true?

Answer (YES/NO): YES